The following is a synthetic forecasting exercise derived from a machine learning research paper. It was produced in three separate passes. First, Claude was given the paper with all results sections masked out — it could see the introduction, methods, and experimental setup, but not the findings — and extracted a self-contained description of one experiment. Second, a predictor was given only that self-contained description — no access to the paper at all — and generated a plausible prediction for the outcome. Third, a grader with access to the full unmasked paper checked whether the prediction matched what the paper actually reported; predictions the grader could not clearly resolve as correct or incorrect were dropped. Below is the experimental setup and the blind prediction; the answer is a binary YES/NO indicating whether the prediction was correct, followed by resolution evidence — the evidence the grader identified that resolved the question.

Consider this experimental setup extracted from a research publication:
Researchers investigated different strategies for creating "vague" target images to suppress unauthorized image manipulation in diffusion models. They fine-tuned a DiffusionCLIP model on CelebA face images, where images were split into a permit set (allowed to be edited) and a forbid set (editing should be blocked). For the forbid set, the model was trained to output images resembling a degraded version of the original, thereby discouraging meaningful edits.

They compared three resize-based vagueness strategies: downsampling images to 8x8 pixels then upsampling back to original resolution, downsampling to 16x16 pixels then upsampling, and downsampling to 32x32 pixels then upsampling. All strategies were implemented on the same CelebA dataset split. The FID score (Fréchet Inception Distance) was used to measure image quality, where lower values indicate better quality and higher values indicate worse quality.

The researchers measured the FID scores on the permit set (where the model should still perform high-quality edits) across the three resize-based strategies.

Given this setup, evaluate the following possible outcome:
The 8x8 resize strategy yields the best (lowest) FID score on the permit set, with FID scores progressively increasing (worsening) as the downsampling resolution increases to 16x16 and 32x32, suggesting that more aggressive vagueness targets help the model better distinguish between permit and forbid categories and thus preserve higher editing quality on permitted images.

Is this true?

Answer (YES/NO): NO